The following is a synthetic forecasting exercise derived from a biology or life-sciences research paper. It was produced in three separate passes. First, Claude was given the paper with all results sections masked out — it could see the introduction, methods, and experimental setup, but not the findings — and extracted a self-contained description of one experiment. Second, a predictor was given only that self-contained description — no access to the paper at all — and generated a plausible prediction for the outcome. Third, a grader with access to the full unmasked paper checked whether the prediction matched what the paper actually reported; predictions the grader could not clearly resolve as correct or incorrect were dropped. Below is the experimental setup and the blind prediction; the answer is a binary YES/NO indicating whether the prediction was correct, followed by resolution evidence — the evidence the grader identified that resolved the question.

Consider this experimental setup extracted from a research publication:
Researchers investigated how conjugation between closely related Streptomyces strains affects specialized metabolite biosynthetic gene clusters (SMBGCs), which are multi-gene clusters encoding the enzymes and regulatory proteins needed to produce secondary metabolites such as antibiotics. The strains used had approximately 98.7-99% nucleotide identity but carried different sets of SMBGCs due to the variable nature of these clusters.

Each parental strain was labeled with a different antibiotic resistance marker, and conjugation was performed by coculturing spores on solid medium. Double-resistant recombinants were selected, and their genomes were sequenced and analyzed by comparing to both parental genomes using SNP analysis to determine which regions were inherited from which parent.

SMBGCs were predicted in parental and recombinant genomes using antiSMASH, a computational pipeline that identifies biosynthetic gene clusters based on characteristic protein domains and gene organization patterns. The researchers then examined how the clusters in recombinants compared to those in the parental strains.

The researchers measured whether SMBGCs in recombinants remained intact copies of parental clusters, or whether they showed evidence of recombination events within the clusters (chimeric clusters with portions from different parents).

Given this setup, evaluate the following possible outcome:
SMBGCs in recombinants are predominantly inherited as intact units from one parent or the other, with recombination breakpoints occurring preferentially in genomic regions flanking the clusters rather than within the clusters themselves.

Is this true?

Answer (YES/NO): YES